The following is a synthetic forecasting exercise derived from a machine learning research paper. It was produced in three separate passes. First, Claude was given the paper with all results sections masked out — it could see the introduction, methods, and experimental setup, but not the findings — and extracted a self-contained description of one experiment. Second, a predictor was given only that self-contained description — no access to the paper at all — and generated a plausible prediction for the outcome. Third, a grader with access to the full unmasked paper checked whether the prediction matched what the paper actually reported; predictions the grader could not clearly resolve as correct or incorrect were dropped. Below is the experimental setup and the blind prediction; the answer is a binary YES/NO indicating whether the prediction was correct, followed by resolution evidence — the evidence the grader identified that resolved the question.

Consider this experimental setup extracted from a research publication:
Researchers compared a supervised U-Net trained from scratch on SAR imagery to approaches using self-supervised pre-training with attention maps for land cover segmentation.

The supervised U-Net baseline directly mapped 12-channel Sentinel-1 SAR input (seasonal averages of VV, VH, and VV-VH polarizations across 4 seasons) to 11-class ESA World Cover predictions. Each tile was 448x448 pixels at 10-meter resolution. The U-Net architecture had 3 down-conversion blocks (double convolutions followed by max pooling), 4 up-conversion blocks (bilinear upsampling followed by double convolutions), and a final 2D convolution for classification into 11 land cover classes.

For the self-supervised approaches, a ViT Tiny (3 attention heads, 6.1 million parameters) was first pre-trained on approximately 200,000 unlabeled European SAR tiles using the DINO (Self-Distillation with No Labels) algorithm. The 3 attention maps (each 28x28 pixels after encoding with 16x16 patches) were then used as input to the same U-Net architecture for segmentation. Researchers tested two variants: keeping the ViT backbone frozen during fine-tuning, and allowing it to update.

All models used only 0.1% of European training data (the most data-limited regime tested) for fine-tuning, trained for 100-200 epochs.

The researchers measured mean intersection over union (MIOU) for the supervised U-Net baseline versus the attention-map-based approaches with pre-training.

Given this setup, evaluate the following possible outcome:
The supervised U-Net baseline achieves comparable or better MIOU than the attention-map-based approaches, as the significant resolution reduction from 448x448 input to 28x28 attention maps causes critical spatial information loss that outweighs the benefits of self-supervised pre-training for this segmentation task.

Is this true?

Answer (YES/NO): YES